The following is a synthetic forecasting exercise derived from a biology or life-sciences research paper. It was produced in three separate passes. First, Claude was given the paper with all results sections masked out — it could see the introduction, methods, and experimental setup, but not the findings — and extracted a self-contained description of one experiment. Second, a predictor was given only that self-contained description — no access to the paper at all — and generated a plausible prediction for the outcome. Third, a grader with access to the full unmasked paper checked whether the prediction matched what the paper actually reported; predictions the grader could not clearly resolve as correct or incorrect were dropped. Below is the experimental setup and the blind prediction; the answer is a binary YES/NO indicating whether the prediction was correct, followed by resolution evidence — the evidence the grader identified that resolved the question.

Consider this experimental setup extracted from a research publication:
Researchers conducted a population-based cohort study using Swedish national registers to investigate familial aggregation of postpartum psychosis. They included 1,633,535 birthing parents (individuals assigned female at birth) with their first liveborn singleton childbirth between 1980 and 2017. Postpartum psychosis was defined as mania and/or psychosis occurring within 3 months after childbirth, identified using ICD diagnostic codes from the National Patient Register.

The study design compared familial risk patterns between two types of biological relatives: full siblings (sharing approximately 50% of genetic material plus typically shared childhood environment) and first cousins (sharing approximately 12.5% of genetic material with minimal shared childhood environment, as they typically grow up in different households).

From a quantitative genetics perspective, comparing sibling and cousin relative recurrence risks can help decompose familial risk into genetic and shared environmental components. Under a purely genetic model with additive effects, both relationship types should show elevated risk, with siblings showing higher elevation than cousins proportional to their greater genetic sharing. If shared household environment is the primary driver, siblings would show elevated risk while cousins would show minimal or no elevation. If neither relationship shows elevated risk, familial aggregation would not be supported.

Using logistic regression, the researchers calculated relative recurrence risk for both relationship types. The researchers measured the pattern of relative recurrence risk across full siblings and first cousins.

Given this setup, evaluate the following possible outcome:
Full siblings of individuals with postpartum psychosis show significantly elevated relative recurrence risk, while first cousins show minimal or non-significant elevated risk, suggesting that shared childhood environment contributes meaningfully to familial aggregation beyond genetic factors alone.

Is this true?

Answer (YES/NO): YES